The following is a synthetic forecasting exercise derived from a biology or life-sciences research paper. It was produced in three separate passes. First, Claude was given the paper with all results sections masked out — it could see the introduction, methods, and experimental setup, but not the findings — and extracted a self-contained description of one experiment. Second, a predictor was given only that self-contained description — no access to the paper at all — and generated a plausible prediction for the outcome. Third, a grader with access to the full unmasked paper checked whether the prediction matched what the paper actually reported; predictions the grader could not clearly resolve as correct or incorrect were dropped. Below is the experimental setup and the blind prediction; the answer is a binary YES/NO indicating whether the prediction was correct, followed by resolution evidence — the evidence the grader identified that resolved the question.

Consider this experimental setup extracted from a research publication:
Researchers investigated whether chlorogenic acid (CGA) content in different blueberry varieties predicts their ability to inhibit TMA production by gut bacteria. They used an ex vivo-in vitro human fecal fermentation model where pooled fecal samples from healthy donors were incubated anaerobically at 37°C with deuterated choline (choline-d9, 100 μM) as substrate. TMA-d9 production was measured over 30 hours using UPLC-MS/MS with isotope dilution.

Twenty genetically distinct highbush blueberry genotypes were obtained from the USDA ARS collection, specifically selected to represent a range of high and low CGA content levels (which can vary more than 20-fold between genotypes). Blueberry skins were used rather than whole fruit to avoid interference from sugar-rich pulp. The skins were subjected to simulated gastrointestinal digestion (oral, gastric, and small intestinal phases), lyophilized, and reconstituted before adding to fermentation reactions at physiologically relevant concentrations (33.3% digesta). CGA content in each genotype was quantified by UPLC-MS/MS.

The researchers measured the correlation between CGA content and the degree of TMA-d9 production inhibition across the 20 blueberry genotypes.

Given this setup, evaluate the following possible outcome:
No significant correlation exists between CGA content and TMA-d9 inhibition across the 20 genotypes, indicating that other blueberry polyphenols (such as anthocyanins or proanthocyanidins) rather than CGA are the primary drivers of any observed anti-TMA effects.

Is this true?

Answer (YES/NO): NO